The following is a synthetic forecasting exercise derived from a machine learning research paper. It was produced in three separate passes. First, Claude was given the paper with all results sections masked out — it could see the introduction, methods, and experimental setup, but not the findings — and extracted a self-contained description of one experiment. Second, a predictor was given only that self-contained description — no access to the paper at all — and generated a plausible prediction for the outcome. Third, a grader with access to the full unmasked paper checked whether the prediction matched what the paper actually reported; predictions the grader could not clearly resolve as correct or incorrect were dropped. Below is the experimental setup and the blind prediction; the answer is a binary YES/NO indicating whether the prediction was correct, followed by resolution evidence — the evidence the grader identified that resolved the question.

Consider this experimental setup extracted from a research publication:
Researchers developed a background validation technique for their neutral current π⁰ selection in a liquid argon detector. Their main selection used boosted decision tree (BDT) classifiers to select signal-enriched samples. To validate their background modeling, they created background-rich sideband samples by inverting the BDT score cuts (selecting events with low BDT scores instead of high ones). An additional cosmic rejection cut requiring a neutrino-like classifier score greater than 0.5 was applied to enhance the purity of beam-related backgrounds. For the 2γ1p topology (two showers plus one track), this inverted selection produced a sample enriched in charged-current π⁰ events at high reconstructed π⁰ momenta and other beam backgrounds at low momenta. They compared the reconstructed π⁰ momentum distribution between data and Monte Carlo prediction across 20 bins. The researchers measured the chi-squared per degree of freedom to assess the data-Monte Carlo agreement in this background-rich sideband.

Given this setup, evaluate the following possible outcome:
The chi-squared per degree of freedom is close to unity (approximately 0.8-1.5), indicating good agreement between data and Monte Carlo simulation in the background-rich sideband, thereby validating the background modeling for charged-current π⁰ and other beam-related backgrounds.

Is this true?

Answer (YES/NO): YES